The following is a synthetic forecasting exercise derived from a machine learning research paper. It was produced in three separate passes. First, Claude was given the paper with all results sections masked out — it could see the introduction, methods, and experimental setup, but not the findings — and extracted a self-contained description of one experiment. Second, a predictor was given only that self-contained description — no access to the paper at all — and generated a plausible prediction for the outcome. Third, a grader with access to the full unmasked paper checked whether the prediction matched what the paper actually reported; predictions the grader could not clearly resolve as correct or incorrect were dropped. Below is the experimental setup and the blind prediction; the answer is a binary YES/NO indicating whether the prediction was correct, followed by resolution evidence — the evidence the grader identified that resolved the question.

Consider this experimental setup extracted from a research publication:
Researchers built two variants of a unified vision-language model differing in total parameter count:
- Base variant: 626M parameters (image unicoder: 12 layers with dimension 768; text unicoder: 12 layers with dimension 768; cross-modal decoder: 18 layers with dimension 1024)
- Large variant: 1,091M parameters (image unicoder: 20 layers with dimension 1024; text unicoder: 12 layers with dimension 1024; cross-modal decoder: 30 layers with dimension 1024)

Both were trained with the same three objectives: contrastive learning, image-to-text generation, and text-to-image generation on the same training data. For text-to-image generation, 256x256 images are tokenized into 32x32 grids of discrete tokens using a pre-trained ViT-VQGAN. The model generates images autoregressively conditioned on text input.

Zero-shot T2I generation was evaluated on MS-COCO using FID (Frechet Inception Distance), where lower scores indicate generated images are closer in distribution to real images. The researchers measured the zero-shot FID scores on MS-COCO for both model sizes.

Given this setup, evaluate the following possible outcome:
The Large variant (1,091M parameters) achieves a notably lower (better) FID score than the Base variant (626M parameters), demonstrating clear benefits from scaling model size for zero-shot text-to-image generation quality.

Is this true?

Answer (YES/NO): YES